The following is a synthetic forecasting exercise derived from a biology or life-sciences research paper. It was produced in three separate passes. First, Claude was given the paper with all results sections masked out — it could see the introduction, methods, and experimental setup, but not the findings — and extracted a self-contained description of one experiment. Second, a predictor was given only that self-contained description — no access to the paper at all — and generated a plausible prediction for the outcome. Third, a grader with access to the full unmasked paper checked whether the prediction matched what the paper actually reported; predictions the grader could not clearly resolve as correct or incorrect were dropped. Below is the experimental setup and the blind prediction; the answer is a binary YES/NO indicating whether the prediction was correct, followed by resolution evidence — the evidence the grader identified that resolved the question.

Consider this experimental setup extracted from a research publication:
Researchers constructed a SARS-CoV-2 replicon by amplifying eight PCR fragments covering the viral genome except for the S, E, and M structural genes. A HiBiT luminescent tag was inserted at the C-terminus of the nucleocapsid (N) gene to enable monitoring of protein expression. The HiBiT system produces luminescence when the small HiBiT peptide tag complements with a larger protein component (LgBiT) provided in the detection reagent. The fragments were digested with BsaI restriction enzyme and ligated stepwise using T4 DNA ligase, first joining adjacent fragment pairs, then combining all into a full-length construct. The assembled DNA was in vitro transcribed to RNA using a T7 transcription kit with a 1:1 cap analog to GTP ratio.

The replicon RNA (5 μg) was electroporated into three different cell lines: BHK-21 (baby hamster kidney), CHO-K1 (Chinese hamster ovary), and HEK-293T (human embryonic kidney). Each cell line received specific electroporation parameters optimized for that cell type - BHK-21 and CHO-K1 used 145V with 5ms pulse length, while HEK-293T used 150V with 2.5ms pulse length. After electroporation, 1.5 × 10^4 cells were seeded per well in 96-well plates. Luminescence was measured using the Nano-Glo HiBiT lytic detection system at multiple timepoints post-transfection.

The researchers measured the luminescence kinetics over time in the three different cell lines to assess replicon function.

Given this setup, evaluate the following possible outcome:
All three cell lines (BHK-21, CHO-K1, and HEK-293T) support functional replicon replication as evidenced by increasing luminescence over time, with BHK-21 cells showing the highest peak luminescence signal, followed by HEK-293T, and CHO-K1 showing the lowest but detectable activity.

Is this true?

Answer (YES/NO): NO